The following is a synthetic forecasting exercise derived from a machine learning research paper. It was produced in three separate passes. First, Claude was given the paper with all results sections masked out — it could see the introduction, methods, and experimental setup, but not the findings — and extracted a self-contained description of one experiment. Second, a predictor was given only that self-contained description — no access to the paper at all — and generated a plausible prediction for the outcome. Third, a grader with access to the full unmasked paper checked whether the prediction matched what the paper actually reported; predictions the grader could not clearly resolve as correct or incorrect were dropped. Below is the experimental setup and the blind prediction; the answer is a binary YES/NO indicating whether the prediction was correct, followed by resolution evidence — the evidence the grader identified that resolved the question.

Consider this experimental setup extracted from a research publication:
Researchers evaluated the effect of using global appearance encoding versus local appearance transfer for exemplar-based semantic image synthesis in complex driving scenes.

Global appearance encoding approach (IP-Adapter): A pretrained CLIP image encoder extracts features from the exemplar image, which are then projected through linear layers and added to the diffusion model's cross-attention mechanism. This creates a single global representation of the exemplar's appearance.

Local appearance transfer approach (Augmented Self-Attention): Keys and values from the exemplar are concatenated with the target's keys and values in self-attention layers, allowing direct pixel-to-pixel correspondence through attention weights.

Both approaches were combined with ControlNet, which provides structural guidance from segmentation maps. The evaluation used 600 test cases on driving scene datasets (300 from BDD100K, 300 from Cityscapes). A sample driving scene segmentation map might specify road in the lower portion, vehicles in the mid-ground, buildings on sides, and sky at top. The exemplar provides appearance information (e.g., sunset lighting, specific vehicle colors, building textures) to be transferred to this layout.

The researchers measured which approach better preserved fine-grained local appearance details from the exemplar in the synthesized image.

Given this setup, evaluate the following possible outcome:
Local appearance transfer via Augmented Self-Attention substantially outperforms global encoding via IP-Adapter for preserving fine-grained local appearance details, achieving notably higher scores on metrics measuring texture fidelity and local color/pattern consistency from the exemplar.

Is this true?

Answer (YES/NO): NO